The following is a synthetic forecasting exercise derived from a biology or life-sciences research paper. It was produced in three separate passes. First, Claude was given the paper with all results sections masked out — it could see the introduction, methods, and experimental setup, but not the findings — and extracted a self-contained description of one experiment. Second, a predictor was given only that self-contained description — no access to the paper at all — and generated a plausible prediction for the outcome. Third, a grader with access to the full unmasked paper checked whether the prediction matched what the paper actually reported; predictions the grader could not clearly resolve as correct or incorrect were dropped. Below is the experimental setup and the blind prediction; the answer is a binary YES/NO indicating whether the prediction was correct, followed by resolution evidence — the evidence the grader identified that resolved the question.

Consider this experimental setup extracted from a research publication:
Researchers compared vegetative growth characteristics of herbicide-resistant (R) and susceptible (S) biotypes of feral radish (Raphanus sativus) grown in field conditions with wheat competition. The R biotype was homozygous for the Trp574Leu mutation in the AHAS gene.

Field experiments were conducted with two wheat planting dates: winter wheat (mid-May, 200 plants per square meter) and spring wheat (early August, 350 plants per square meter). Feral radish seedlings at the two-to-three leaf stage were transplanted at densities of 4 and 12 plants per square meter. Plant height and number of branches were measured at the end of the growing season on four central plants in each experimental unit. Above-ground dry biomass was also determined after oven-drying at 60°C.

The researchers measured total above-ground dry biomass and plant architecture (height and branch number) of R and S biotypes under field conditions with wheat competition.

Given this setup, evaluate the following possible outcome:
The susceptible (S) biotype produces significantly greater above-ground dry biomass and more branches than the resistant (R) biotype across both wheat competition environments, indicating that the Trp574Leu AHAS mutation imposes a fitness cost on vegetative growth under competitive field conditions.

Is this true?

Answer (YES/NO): NO